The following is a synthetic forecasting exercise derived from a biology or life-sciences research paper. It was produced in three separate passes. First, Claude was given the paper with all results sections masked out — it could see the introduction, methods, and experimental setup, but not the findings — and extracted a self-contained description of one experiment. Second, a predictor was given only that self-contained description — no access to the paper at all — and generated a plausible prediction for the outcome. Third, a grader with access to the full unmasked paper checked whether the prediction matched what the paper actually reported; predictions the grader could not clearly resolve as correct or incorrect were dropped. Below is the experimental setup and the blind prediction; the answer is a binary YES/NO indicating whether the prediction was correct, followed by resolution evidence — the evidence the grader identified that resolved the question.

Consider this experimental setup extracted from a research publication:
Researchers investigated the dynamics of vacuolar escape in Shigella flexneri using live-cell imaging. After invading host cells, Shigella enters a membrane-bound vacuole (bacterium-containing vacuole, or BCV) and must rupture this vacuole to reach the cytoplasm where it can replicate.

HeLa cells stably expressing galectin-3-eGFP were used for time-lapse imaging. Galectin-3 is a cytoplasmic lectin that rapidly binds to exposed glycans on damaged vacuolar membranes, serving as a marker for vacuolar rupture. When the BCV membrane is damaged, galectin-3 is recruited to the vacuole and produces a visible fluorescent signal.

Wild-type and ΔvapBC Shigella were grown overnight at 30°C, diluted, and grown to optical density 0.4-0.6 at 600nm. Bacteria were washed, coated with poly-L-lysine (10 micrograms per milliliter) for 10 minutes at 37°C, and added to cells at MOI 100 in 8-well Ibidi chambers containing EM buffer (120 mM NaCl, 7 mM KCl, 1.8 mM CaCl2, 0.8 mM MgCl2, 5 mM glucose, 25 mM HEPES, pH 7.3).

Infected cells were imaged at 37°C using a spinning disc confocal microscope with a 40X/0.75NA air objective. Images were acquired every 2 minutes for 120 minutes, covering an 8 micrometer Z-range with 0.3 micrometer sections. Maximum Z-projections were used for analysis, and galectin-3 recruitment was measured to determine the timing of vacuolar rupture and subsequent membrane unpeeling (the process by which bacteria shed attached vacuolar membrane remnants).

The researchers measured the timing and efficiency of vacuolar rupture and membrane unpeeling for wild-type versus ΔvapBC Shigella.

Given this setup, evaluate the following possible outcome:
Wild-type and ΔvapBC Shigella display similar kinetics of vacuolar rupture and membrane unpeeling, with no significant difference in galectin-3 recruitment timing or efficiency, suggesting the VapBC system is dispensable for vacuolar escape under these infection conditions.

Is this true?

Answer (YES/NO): NO